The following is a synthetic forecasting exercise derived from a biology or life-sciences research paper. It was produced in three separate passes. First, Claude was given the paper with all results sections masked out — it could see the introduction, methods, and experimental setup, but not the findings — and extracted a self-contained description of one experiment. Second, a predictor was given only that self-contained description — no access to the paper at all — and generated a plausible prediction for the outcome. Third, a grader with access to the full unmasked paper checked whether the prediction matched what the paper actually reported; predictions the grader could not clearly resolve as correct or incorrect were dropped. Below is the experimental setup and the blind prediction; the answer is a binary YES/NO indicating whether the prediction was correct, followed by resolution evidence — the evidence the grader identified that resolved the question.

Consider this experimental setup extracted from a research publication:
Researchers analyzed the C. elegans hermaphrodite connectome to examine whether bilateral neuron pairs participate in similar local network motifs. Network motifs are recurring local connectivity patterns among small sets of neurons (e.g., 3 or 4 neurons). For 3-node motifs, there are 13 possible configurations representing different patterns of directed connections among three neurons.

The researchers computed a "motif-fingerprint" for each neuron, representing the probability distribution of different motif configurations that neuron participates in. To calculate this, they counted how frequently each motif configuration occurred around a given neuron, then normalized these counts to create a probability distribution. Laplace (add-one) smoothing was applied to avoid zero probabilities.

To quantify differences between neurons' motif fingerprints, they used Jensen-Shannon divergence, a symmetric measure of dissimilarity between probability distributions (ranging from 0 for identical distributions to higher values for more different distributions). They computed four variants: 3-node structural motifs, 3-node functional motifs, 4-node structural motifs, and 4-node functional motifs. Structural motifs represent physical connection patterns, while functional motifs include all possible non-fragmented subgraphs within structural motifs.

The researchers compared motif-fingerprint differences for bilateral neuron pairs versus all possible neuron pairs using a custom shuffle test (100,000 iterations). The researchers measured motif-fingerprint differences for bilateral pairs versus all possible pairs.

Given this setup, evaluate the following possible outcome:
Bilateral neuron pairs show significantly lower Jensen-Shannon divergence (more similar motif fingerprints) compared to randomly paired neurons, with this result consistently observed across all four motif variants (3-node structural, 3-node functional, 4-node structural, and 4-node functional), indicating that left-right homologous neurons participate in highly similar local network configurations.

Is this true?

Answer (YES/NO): YES